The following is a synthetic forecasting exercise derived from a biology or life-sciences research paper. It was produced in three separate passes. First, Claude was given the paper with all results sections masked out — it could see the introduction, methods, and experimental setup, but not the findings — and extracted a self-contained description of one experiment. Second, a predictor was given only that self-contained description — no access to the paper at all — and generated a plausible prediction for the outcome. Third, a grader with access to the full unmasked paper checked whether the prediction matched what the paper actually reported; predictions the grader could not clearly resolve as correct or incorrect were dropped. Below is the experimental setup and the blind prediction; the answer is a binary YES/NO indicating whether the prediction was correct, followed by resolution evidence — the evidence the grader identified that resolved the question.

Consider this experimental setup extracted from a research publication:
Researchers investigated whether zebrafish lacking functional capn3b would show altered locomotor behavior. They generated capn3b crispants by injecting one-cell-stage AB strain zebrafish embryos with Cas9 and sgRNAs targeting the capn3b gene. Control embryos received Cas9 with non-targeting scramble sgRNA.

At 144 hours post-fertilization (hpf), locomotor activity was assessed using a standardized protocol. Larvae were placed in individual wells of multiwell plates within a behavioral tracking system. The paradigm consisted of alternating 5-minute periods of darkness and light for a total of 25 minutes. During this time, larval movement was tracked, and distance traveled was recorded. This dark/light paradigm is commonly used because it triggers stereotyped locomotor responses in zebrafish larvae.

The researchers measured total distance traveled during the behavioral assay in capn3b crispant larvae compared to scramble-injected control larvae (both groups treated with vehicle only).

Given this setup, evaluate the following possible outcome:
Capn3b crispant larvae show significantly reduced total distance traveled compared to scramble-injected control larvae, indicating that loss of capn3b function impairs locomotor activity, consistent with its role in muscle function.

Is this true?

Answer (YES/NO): NO